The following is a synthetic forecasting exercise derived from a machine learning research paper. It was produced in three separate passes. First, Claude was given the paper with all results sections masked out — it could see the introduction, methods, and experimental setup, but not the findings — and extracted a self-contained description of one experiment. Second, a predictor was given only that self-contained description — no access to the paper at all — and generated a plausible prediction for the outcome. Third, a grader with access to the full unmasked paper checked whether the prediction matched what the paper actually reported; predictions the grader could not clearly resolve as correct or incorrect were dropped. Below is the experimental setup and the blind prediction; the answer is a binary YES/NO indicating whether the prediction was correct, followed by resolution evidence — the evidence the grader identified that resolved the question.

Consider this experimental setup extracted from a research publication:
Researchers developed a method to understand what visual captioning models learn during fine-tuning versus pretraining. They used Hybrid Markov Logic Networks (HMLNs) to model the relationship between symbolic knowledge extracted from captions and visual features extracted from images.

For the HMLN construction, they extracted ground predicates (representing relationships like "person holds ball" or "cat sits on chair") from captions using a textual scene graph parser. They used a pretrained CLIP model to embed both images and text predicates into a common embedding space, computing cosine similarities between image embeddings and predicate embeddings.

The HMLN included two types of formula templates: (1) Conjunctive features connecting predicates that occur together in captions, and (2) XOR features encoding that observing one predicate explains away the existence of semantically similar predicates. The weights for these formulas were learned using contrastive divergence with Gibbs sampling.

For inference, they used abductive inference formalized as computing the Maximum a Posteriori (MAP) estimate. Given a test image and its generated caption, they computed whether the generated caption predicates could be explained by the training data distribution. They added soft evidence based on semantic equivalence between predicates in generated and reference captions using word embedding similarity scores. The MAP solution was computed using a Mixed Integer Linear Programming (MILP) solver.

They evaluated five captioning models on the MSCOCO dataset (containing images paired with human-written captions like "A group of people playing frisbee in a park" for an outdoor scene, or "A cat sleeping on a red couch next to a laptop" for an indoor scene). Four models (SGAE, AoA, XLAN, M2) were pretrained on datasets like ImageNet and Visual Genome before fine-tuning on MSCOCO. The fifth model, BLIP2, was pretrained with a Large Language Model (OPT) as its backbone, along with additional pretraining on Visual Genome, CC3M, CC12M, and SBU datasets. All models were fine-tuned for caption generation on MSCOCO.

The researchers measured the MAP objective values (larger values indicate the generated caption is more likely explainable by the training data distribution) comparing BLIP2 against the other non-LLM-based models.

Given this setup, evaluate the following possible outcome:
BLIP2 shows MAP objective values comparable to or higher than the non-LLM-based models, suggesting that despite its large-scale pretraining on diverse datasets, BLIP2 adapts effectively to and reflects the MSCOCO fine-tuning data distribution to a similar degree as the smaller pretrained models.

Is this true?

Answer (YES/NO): NO